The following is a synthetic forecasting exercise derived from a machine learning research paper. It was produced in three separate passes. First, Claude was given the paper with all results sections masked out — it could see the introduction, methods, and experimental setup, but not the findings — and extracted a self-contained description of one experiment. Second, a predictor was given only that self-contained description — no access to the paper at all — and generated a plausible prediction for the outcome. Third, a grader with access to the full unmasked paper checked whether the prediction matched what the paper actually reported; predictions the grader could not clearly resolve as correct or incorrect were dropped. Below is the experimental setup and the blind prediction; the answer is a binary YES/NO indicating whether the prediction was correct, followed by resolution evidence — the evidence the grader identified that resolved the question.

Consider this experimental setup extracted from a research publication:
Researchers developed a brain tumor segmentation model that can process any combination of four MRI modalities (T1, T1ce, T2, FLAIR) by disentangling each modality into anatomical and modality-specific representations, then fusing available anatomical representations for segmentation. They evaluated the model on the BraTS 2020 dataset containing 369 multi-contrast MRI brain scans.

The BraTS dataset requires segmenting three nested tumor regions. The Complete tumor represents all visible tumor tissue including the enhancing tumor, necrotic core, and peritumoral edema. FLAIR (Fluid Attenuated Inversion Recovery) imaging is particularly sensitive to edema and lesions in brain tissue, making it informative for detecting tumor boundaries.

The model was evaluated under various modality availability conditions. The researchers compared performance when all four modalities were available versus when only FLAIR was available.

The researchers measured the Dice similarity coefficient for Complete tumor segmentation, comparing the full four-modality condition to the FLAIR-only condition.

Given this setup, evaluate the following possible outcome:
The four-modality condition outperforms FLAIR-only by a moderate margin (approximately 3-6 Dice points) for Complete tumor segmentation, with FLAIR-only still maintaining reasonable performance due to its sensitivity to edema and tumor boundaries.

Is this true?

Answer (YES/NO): YES